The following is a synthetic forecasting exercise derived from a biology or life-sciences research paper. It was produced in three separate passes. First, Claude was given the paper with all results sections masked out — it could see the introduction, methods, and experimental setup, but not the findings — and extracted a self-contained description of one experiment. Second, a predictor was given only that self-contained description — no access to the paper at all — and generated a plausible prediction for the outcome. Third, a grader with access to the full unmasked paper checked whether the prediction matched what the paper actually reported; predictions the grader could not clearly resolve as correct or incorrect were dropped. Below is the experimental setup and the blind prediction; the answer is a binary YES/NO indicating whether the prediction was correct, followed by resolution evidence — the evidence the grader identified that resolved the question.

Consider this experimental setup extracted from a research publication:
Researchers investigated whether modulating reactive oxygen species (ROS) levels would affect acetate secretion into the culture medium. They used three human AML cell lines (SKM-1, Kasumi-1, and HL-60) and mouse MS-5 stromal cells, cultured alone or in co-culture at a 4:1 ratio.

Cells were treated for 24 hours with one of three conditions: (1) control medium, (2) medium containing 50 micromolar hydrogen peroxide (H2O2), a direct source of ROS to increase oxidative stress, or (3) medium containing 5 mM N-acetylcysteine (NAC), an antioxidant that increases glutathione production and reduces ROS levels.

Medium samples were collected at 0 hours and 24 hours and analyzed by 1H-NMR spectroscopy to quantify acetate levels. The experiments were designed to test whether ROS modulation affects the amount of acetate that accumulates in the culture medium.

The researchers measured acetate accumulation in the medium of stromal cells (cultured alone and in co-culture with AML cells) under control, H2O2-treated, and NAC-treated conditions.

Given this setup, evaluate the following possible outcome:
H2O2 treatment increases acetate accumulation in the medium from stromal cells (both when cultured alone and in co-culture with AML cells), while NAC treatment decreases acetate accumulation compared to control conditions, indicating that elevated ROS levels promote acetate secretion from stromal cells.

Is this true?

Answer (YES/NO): YES